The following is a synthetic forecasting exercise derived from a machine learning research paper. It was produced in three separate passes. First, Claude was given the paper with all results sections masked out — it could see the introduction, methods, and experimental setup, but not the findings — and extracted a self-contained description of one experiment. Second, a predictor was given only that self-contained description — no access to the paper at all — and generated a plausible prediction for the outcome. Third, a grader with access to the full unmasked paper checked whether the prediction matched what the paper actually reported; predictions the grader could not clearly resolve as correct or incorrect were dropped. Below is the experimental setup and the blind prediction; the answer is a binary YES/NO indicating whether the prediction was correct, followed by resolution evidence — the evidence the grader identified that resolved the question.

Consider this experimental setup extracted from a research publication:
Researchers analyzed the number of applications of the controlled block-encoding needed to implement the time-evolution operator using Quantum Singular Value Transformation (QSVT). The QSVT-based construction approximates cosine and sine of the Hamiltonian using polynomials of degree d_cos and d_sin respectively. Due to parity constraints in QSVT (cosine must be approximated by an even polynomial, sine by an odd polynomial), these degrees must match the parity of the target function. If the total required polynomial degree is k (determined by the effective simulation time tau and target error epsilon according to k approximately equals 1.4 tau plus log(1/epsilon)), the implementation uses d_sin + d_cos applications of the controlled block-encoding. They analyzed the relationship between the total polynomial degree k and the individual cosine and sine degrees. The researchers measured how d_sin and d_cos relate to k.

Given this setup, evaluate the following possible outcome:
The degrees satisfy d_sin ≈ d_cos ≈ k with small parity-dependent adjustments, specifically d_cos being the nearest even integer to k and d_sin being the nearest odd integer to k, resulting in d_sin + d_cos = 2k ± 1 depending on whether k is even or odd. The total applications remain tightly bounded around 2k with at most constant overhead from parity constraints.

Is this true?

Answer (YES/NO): NO